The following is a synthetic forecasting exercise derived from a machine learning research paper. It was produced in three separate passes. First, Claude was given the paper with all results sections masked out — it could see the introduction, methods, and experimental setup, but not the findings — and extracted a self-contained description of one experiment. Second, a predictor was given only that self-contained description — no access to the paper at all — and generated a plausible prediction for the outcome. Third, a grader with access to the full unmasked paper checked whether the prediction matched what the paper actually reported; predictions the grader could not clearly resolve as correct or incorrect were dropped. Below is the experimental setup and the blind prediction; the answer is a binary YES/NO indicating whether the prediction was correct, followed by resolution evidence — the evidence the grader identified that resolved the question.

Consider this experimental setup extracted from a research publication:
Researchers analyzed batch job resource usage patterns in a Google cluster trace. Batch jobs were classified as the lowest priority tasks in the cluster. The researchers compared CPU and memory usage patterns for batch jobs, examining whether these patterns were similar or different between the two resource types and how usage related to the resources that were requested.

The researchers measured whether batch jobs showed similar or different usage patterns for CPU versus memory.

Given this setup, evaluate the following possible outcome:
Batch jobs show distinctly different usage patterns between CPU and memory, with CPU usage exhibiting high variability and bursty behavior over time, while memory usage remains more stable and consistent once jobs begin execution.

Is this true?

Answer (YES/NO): YES